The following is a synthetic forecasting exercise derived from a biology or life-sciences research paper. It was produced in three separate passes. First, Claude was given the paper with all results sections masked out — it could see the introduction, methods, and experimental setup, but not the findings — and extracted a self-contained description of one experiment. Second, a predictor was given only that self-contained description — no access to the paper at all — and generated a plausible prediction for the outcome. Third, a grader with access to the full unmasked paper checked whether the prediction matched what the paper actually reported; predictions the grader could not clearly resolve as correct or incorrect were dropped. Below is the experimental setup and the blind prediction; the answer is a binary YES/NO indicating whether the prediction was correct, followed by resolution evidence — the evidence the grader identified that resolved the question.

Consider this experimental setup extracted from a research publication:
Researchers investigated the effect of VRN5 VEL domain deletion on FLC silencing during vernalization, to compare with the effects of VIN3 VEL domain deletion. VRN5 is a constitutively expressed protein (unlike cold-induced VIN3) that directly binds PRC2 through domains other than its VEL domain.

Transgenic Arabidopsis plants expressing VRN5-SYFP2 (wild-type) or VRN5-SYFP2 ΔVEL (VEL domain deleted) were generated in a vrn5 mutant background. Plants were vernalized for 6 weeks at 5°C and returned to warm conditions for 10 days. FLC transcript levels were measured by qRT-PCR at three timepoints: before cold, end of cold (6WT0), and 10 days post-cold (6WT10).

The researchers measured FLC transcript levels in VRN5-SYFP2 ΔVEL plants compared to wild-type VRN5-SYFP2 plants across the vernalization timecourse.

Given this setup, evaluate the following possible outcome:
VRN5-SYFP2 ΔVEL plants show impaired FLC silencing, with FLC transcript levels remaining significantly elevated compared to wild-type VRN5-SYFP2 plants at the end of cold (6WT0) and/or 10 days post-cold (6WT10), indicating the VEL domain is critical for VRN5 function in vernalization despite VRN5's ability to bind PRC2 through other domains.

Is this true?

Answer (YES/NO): NO